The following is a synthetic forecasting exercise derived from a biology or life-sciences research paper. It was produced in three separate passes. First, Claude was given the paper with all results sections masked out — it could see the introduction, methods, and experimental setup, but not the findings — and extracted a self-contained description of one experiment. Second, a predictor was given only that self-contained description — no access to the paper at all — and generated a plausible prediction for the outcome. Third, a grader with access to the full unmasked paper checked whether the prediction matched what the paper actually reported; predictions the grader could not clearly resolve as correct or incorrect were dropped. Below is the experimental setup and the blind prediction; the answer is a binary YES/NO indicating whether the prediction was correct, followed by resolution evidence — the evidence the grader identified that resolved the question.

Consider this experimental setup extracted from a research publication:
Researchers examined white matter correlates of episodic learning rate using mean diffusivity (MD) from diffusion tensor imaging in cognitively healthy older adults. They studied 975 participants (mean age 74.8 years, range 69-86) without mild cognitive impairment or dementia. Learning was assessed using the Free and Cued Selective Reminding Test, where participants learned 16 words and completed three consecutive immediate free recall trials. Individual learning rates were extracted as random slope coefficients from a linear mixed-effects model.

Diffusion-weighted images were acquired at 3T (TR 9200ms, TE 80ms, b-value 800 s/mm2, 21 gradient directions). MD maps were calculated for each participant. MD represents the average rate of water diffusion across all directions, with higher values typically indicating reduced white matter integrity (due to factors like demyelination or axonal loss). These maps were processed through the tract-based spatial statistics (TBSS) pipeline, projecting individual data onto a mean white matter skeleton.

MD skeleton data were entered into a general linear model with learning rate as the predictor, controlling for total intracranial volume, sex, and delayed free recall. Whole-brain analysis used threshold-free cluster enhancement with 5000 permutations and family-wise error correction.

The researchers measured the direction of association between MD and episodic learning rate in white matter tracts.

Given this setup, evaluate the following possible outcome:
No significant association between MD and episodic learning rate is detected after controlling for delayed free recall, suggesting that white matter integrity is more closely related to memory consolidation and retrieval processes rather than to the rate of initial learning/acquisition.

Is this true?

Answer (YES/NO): NO